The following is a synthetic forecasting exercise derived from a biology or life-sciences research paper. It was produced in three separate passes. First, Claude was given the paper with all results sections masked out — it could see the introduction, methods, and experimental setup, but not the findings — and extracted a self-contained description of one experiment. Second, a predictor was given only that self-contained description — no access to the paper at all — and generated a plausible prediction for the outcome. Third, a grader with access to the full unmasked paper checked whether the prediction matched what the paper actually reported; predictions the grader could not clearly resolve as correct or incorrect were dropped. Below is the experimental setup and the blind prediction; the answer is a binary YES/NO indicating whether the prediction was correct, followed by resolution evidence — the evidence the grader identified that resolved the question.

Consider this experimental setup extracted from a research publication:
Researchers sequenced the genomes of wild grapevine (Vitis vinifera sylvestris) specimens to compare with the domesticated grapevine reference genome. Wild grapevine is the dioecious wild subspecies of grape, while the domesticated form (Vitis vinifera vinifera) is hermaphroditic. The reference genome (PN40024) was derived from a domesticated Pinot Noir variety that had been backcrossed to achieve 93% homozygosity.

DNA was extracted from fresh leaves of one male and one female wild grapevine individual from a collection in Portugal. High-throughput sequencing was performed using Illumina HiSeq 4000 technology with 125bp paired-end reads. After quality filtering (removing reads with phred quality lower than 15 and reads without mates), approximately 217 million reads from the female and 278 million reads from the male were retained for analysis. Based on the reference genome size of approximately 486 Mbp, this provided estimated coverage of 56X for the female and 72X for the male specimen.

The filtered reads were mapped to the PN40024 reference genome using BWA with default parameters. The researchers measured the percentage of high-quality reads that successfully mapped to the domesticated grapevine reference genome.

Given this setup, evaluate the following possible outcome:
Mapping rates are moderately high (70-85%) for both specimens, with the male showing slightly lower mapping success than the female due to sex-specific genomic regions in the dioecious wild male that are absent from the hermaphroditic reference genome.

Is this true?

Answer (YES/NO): NO